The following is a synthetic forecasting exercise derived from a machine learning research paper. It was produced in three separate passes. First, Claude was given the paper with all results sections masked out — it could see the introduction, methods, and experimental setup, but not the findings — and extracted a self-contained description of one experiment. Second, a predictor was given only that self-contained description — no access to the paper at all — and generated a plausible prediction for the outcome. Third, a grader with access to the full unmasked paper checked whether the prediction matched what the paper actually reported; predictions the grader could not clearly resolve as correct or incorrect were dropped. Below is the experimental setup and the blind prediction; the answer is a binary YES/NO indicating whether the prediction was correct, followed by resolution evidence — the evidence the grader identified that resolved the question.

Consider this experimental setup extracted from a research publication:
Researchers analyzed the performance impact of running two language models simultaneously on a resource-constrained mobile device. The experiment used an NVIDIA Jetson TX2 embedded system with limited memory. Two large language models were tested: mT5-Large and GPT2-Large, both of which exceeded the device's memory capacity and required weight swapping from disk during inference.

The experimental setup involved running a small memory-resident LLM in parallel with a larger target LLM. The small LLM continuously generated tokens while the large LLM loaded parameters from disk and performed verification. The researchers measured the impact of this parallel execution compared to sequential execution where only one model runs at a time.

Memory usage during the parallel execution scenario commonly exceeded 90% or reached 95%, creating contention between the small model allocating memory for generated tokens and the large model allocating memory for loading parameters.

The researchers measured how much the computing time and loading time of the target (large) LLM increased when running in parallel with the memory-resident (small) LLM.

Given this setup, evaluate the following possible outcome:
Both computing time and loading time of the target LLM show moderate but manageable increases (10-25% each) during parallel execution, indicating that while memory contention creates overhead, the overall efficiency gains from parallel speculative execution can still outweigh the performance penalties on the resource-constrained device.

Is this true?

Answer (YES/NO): NO